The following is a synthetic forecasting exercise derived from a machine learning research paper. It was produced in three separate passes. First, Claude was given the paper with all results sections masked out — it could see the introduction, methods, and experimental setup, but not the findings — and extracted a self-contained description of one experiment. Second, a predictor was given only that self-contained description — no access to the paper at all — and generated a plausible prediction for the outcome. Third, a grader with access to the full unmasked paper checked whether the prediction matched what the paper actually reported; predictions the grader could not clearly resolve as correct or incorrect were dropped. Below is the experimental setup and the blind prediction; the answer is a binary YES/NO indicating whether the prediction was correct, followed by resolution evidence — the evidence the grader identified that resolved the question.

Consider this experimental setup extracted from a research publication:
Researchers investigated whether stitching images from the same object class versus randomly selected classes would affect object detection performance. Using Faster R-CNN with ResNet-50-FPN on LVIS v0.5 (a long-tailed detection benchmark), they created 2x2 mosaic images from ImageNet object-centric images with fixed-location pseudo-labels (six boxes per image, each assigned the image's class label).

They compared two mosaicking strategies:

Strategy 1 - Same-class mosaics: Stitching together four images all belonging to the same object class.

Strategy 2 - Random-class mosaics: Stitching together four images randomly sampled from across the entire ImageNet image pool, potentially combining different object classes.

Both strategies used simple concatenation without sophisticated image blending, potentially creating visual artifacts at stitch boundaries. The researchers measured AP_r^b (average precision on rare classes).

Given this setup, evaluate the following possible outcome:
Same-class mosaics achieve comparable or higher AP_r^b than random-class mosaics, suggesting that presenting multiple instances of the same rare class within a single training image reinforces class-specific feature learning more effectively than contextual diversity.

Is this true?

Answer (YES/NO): NO